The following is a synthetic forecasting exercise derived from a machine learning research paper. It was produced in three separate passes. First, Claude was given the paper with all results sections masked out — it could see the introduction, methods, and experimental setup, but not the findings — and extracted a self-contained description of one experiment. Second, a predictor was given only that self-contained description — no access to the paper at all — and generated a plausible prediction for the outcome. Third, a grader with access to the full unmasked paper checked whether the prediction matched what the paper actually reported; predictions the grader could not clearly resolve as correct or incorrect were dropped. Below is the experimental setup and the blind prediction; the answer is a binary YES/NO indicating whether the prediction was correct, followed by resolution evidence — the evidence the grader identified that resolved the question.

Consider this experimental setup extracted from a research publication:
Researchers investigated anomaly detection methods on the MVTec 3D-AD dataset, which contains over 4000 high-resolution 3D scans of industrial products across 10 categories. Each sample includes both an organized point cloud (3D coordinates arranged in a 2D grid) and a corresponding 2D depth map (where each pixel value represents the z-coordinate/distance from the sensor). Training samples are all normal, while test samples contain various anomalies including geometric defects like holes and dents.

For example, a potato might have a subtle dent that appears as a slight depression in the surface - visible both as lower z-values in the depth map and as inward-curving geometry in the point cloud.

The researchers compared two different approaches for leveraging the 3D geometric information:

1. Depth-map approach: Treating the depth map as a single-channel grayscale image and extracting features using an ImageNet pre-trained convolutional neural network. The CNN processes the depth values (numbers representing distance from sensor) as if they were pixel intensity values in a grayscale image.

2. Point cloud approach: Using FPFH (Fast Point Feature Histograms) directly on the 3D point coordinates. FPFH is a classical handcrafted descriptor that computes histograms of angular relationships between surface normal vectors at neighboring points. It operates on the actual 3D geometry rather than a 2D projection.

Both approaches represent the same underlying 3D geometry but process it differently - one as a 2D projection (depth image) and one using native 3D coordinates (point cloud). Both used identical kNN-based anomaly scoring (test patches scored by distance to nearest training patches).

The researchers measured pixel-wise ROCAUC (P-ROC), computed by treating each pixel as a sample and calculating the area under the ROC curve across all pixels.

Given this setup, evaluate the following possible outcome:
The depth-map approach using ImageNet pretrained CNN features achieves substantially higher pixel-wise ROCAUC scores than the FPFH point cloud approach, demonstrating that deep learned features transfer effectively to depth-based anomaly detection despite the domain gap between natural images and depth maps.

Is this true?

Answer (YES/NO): NO